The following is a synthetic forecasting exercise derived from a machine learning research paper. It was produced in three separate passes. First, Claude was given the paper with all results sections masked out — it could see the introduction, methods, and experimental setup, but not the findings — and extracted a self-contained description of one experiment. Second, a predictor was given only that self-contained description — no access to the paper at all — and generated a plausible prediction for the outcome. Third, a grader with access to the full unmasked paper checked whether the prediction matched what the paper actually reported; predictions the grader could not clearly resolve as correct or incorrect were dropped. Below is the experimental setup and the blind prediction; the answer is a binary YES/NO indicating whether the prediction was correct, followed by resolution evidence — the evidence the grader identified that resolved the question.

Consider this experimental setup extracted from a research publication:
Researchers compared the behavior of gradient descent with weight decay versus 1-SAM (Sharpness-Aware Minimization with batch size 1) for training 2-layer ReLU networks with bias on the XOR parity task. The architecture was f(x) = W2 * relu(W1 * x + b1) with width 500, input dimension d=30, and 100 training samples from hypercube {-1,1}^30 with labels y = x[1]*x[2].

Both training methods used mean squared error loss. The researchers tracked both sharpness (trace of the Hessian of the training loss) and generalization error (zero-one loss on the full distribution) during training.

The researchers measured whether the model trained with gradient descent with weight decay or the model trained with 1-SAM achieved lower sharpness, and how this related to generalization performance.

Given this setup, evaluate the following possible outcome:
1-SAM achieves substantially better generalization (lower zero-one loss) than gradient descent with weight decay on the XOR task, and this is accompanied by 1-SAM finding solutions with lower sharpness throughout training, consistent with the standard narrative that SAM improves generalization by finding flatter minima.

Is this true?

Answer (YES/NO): NO